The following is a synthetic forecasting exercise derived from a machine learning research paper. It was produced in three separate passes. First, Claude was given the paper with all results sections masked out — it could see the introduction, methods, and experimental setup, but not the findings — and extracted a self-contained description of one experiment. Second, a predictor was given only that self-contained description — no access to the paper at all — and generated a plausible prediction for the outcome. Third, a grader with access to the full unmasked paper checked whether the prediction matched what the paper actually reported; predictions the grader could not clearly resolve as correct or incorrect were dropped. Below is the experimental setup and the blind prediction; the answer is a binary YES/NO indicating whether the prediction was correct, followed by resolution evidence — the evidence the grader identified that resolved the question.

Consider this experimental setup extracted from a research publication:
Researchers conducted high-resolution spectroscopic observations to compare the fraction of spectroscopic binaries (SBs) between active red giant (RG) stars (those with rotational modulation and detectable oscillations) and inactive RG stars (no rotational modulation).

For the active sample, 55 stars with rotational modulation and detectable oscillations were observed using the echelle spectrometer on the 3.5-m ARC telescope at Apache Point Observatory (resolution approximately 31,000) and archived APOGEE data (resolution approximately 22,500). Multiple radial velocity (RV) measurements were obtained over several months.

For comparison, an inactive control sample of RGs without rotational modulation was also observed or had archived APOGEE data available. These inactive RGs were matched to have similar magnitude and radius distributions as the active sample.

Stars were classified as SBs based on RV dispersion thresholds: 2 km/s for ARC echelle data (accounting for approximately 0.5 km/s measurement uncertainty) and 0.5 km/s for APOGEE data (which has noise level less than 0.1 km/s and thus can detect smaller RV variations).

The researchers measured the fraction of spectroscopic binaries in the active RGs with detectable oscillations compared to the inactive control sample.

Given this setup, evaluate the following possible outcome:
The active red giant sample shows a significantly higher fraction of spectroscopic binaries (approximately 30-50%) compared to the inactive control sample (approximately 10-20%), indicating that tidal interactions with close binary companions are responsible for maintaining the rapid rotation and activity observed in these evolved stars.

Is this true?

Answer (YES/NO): NO